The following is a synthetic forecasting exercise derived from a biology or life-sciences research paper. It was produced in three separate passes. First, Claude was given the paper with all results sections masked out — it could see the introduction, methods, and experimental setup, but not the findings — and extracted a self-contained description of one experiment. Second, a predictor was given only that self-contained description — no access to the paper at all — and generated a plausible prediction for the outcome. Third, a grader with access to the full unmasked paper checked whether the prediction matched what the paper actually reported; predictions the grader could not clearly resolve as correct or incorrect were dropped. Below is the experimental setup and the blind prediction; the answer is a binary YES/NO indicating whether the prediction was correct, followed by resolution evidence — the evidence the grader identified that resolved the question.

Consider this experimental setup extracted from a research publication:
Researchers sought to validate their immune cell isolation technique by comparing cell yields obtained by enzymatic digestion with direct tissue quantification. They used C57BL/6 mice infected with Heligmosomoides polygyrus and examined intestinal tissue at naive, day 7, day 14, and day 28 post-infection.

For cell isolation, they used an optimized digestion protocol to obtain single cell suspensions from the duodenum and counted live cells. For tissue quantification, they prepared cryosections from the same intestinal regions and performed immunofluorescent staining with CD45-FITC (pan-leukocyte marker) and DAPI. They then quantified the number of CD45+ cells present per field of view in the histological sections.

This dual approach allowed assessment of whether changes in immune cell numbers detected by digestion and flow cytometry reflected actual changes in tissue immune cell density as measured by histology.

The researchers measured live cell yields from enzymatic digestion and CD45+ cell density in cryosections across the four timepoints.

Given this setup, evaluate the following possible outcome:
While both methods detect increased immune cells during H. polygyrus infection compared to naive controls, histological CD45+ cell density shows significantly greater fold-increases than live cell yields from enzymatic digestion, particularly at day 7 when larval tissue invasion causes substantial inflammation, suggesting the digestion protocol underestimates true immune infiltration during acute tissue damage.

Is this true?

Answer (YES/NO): NO